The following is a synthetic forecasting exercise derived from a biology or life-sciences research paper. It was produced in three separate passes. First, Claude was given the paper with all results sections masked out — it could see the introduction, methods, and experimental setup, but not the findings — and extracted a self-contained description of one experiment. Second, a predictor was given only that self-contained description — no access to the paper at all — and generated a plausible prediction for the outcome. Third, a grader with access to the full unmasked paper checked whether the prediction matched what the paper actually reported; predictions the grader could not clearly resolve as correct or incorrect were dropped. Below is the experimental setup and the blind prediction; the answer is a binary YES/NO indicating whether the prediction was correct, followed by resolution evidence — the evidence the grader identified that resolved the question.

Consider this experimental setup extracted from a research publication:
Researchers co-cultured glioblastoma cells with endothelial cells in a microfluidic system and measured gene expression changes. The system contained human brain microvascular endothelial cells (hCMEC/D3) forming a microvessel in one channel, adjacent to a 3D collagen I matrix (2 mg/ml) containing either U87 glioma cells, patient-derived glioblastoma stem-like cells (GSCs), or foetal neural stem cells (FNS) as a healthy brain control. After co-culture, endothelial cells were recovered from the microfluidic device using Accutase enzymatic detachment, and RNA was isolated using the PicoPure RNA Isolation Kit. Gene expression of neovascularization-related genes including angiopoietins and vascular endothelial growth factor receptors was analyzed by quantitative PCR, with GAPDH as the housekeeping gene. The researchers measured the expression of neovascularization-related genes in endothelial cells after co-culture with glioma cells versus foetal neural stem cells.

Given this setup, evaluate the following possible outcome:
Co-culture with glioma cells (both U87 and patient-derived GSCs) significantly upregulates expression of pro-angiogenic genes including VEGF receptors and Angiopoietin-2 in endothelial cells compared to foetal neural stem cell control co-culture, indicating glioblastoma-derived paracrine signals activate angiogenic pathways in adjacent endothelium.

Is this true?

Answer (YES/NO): NO